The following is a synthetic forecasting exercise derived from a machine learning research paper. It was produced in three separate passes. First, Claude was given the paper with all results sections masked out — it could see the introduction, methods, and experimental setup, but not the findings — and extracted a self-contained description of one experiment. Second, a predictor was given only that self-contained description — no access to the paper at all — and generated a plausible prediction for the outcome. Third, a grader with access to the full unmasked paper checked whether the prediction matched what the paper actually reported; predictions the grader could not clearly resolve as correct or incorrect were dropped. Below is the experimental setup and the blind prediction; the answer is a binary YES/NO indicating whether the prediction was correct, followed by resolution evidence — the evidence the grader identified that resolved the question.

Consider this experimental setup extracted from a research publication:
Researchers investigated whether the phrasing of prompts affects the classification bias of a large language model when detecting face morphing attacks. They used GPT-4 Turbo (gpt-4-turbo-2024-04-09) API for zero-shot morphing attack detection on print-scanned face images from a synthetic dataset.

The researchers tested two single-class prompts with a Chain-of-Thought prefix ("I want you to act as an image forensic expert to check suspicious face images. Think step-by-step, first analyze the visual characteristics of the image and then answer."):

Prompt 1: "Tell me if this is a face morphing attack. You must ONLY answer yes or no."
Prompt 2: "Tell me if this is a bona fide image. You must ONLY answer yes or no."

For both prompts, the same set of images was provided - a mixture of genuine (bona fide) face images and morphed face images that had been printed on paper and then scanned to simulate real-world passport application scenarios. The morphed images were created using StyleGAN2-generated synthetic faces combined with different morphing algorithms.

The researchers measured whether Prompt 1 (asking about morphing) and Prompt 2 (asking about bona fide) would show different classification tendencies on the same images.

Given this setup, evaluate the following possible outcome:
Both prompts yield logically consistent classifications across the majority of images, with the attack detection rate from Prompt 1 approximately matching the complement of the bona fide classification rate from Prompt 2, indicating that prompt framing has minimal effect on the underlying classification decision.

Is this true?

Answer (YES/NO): NO